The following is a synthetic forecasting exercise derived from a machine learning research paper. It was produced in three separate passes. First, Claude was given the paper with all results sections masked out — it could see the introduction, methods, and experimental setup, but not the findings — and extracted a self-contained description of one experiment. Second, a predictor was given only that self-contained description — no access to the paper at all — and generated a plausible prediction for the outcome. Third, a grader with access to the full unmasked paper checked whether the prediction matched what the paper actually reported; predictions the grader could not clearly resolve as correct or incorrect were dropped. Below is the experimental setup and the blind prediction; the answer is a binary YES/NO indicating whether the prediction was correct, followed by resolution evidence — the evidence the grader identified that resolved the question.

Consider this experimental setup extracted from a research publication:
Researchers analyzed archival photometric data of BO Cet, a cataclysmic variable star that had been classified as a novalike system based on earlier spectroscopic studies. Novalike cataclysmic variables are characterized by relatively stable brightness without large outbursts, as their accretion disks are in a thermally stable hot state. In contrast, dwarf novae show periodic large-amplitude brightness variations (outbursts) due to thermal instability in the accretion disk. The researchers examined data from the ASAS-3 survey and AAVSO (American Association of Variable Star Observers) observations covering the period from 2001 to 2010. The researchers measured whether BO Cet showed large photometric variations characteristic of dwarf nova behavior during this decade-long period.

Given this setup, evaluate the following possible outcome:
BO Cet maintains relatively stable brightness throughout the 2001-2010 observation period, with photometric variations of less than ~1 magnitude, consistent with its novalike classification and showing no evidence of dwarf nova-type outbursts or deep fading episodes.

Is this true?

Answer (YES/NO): YES